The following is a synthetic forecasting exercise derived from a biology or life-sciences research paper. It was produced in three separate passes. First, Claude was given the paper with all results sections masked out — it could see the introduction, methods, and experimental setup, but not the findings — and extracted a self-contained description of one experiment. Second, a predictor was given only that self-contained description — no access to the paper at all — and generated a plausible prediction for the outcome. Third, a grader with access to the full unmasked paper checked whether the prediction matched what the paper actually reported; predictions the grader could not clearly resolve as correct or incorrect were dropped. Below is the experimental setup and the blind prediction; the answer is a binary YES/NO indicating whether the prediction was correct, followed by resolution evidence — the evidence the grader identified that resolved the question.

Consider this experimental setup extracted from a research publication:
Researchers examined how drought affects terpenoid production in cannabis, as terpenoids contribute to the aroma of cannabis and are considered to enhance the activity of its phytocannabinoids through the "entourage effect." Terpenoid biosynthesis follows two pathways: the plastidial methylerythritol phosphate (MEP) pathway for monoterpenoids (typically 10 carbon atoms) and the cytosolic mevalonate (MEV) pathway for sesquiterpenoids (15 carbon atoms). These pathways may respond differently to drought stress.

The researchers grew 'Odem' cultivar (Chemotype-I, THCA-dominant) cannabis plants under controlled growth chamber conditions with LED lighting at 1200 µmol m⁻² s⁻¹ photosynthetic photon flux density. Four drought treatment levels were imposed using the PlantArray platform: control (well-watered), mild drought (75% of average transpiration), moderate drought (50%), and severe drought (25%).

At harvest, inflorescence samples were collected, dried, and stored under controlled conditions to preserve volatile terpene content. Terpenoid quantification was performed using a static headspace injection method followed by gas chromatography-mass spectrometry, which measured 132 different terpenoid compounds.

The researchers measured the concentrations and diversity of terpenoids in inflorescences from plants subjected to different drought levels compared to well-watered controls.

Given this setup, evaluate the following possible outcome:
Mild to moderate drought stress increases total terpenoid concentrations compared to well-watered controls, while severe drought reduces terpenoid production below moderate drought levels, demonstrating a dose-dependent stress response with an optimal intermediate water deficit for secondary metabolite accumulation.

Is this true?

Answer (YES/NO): NO